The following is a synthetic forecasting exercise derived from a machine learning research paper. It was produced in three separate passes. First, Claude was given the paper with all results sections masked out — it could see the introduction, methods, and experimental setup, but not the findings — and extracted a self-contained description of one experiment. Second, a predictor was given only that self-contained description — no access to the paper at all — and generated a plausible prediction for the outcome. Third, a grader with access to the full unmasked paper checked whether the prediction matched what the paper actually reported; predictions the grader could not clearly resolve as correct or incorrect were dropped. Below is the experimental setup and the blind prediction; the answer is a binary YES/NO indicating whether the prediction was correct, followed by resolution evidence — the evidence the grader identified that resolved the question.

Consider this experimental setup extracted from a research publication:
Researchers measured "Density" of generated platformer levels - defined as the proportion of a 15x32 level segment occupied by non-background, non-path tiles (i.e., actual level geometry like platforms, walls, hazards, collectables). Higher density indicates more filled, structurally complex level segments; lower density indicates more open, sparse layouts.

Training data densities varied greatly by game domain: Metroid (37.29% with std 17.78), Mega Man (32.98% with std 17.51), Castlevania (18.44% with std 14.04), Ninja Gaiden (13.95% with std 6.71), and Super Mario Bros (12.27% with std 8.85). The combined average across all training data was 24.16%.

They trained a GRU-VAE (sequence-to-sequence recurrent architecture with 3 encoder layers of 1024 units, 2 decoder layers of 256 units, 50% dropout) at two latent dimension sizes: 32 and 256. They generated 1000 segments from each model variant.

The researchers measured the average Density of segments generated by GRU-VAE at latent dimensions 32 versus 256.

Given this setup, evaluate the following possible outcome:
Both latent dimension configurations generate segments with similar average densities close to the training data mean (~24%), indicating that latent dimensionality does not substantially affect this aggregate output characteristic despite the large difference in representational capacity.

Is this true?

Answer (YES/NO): NO